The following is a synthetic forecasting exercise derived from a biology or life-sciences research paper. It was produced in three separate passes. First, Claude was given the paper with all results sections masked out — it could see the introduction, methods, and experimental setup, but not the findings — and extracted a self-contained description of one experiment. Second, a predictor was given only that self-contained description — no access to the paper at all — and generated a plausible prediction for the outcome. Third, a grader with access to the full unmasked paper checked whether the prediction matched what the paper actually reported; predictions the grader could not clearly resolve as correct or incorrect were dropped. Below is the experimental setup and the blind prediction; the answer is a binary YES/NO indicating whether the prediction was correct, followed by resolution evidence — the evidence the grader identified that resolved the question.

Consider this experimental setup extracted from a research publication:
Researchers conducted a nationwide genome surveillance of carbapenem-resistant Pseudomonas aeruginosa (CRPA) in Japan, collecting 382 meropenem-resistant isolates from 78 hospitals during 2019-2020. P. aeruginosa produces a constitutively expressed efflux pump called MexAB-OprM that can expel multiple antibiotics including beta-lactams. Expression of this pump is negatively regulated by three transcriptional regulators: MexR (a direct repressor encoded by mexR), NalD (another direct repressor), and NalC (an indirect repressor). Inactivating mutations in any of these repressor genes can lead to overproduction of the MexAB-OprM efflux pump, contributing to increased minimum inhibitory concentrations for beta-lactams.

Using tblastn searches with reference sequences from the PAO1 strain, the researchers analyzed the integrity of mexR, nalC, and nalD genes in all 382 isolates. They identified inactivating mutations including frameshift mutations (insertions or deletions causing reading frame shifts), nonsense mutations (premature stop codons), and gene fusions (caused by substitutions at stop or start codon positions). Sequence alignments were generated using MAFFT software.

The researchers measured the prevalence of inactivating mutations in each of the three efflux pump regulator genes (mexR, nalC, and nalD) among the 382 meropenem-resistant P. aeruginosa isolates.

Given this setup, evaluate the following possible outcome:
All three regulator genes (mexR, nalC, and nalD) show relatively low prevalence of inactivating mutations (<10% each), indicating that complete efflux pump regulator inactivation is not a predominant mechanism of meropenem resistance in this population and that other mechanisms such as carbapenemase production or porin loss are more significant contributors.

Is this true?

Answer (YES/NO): NO